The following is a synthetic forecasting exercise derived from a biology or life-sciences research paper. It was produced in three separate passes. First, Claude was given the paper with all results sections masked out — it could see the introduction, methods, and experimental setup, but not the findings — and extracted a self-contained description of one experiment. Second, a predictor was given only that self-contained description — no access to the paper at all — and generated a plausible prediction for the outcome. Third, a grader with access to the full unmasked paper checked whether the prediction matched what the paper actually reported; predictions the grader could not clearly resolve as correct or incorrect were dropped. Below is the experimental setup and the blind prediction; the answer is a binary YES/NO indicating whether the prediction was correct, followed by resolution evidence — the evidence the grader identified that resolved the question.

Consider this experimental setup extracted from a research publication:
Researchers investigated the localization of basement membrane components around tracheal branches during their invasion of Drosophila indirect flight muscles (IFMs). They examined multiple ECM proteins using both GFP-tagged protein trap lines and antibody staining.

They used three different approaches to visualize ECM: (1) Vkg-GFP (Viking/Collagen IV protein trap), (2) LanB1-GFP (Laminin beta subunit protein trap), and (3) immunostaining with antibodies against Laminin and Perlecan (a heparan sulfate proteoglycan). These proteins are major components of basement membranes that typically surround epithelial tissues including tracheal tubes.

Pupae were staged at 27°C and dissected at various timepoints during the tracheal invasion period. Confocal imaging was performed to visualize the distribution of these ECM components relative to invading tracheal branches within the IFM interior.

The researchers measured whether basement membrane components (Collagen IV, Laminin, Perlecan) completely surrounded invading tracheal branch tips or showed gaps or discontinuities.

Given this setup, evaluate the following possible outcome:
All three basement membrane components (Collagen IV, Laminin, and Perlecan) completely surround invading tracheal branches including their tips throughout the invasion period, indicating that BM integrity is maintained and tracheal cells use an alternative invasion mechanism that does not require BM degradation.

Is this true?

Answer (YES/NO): NO